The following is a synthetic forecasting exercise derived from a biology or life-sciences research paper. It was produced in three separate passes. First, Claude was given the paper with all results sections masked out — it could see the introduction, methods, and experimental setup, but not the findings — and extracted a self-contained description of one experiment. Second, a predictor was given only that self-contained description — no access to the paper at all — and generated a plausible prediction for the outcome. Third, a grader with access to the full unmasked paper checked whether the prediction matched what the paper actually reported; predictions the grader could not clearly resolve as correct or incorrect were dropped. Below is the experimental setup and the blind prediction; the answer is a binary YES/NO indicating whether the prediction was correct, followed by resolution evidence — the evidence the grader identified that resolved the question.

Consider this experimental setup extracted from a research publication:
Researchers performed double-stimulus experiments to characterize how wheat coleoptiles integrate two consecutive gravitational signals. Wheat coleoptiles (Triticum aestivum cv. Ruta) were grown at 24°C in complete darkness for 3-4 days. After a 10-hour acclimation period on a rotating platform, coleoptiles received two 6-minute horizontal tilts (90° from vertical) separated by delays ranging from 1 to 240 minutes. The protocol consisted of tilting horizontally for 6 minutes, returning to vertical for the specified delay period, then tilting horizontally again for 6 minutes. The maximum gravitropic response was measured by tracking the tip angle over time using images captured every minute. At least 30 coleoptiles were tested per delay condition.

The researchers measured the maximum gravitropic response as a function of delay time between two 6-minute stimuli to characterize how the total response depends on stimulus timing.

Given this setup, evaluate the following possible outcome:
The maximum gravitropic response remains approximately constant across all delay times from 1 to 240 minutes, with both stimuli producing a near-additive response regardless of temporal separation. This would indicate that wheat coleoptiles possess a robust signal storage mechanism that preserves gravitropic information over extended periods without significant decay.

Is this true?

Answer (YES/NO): NO